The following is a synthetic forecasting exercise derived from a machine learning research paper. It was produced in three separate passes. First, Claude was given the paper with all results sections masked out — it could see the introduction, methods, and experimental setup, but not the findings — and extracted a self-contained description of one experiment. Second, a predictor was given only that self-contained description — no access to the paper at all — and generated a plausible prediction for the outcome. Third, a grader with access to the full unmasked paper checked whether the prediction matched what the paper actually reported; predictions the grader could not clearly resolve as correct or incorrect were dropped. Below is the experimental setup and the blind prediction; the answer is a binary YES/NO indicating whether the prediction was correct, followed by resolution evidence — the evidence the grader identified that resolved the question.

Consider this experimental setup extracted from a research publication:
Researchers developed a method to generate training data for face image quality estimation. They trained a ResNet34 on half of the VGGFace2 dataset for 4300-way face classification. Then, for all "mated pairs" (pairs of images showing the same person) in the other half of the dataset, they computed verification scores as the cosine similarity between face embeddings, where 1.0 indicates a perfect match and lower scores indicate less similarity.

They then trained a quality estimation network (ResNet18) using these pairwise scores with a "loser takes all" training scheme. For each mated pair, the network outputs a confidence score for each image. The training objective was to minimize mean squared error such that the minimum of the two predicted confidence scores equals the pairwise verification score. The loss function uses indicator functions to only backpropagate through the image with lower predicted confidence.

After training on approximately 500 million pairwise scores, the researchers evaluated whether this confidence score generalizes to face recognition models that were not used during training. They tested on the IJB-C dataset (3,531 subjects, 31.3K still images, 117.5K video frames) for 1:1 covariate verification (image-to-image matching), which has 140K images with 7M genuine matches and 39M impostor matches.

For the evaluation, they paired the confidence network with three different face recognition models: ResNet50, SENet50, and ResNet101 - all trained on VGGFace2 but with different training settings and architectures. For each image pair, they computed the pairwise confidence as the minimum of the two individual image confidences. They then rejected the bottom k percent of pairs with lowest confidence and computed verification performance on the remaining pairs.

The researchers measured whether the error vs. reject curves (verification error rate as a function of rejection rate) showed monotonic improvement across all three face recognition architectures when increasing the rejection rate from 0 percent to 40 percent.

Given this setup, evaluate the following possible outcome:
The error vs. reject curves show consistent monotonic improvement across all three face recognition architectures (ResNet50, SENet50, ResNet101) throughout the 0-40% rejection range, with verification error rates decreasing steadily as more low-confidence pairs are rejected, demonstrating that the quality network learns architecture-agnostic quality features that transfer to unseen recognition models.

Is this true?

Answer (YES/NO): YES